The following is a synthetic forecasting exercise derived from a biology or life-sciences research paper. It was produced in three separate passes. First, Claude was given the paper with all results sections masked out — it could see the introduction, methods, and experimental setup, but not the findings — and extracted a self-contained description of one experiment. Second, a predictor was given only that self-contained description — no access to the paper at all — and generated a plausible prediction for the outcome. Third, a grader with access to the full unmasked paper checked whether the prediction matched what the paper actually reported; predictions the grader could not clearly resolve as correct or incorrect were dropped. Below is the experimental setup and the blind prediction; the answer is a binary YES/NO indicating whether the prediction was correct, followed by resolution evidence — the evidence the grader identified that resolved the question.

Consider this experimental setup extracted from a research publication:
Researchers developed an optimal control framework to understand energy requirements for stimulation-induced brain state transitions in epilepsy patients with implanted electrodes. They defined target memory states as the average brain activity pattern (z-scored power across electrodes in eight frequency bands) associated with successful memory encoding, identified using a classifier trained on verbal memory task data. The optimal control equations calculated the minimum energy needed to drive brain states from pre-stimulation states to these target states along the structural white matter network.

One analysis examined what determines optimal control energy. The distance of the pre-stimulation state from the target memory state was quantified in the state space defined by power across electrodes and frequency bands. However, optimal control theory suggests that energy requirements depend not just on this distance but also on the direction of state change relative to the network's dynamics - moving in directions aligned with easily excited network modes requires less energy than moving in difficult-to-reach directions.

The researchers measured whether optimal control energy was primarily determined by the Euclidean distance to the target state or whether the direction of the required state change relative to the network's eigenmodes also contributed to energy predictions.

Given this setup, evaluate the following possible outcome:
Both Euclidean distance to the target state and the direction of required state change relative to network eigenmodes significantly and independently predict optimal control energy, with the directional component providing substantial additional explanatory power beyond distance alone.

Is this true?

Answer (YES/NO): YES